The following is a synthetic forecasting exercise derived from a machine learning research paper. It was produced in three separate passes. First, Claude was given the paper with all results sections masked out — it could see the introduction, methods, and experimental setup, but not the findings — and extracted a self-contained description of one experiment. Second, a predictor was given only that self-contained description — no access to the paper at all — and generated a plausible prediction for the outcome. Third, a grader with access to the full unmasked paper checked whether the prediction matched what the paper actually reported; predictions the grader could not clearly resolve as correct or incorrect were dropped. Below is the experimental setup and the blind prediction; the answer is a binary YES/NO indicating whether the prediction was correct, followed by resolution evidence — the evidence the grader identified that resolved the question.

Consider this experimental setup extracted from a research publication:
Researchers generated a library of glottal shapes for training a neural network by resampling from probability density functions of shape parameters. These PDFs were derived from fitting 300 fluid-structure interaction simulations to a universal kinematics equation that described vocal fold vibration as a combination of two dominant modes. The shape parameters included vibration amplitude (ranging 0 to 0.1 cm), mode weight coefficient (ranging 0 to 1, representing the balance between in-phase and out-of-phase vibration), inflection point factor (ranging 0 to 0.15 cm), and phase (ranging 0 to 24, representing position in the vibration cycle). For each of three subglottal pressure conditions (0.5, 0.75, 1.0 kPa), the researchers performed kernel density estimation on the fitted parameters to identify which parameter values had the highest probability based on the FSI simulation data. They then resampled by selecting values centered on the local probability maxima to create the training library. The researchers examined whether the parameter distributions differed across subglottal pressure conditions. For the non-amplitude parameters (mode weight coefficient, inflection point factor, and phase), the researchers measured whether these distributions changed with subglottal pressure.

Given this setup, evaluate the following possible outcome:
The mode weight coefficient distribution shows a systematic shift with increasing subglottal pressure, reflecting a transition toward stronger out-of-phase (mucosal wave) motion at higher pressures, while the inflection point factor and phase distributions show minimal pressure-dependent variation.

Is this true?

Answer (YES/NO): NO